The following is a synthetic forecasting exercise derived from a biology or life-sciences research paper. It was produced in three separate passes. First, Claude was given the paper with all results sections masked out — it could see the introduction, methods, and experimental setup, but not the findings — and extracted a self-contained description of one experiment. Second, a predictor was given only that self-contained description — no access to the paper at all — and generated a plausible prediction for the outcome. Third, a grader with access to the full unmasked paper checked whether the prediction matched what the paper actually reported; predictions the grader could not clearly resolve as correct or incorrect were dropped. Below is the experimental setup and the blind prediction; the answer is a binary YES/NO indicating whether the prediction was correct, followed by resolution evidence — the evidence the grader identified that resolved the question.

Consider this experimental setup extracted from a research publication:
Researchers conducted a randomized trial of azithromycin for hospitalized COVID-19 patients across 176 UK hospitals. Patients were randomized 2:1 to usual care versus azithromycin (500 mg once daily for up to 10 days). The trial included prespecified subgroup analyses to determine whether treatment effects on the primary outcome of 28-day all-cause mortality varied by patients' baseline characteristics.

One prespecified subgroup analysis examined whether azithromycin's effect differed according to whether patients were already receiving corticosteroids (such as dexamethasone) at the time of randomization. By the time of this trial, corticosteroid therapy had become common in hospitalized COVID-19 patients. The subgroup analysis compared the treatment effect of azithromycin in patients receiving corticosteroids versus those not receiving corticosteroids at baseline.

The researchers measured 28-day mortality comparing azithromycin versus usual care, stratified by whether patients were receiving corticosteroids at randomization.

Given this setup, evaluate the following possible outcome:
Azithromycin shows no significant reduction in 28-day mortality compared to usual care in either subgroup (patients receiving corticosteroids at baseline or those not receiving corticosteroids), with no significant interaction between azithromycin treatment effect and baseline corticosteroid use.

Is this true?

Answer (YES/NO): YES